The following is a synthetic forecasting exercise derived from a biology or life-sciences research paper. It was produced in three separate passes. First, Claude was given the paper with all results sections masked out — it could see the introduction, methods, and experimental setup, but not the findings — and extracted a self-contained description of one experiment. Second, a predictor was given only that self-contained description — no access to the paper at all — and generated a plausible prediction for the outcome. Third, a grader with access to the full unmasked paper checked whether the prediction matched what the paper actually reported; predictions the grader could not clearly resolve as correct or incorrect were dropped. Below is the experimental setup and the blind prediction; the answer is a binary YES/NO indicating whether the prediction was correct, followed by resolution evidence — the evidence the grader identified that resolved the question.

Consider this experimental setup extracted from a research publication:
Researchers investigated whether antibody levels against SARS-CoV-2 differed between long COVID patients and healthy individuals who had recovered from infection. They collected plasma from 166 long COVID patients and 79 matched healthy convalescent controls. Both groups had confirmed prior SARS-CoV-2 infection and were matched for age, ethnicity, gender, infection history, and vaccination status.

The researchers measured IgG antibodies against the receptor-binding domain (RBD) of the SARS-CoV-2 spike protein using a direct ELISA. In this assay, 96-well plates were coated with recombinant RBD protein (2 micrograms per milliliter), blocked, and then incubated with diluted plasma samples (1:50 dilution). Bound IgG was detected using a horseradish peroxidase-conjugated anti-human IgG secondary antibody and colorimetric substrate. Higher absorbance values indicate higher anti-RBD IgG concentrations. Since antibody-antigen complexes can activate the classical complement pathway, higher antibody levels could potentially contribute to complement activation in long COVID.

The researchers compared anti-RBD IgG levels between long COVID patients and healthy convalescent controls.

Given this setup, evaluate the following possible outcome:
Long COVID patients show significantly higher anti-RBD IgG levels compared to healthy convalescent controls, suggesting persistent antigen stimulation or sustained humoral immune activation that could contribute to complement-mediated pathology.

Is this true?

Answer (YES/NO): NO